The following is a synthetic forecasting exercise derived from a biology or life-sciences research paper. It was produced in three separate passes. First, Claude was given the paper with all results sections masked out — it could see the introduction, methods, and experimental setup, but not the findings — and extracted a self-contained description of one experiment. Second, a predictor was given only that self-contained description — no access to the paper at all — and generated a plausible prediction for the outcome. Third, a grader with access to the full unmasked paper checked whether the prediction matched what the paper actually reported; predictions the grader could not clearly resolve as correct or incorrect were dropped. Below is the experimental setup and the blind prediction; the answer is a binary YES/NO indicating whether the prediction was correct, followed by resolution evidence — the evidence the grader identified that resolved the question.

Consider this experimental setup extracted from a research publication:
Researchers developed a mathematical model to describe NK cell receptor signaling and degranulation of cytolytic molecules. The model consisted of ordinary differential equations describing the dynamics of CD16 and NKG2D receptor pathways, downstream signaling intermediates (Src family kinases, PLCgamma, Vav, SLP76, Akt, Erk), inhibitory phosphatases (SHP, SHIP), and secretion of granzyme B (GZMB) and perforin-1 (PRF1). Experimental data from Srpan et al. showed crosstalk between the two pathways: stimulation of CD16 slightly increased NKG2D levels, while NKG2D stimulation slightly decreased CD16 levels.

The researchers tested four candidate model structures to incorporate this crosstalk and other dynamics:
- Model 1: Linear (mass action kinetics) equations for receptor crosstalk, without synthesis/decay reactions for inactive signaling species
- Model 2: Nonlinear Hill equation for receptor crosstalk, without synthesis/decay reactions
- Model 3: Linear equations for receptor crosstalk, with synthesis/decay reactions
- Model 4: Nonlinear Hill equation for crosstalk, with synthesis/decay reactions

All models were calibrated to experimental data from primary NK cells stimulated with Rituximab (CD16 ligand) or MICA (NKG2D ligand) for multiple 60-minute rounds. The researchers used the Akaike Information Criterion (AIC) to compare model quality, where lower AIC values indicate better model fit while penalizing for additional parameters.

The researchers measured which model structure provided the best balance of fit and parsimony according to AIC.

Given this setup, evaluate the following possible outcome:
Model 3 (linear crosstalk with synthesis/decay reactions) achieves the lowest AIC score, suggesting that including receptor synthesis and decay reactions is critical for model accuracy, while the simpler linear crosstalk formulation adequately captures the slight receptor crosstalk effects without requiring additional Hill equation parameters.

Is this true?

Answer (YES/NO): NO